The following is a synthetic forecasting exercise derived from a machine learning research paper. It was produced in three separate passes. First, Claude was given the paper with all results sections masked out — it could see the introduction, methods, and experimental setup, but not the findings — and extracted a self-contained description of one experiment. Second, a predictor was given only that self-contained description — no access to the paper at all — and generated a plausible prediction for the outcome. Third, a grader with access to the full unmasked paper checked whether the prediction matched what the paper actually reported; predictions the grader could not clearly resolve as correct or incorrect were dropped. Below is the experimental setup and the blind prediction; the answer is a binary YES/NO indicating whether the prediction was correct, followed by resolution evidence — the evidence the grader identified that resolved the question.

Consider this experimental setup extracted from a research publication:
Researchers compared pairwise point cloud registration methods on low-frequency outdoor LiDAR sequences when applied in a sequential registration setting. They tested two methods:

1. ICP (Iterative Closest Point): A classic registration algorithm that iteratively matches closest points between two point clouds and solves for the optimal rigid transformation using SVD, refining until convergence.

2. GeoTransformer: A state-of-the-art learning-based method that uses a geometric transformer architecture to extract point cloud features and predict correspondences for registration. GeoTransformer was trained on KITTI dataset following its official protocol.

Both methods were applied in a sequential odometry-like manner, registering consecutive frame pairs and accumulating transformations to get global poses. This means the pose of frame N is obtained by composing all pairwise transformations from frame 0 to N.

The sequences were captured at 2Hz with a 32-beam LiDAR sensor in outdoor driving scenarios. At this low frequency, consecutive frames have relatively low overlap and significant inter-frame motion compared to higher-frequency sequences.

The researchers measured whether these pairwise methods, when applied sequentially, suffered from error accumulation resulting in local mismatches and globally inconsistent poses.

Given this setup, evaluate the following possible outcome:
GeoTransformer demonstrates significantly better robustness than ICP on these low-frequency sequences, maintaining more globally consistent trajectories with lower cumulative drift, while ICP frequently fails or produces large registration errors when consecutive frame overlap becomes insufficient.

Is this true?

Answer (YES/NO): YES